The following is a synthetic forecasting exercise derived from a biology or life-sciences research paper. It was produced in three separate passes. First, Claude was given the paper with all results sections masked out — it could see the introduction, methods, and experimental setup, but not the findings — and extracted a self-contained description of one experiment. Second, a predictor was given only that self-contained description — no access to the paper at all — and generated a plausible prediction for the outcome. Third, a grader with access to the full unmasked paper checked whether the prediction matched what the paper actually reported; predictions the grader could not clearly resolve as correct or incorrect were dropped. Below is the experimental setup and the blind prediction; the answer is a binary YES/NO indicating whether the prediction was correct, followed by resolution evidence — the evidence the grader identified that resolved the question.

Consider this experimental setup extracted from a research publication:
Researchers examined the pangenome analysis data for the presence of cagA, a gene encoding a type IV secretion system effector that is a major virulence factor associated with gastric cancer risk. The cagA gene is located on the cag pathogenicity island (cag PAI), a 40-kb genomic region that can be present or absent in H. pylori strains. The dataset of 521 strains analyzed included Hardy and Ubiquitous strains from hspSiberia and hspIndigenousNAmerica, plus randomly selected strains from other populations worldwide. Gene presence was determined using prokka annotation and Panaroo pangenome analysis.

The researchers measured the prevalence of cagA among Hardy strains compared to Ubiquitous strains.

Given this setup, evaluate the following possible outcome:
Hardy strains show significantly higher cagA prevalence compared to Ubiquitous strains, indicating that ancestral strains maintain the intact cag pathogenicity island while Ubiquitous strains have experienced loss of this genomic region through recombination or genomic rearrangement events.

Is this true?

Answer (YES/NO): NO